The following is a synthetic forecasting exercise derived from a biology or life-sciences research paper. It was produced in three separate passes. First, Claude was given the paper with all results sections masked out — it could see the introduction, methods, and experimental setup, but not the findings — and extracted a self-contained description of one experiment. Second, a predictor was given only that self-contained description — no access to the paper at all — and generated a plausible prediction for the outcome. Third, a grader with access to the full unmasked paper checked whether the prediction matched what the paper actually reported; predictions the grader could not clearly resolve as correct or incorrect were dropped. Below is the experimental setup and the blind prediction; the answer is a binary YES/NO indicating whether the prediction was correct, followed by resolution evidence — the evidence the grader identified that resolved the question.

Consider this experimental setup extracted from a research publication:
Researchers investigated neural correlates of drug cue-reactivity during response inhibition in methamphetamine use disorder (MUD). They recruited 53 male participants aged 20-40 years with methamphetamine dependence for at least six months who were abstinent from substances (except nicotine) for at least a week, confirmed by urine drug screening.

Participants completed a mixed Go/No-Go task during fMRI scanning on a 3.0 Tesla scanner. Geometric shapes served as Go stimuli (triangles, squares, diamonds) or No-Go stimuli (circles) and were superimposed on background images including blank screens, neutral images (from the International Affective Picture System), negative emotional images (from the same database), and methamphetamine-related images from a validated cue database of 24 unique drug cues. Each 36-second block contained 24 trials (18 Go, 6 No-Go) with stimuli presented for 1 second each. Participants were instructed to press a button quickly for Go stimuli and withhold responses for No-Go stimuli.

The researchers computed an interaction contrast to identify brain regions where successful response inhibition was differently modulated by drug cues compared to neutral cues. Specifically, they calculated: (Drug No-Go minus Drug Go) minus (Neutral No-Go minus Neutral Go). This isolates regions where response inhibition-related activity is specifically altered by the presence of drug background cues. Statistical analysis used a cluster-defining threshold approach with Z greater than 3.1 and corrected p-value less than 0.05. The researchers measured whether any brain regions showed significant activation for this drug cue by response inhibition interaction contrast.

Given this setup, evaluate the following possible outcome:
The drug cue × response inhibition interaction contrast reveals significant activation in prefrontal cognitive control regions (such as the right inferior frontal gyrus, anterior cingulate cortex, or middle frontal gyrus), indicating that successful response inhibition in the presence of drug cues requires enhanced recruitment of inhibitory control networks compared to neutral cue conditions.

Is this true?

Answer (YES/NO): NO